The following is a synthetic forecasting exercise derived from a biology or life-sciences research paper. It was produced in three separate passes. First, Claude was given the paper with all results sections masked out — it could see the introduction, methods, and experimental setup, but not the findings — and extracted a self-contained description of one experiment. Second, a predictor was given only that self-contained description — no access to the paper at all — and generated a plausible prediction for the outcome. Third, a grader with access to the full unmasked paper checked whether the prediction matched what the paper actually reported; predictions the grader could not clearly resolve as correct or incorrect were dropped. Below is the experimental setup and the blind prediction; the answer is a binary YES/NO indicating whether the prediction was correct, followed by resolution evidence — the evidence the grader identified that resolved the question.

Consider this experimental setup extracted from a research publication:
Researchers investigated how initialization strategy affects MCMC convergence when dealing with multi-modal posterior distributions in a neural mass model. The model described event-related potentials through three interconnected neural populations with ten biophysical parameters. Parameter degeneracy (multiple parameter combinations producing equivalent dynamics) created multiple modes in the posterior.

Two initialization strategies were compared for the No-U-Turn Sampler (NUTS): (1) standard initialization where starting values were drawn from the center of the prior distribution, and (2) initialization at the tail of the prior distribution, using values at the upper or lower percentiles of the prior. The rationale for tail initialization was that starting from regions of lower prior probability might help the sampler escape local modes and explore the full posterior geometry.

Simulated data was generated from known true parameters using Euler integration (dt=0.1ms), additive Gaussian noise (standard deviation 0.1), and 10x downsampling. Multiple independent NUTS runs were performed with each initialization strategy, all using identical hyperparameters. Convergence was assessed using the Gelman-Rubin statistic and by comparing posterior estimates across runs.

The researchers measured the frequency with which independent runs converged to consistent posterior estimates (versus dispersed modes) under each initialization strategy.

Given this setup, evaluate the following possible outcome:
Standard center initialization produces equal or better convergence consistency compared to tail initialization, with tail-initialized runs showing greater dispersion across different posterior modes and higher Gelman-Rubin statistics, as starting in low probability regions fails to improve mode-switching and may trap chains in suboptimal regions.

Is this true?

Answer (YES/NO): NO